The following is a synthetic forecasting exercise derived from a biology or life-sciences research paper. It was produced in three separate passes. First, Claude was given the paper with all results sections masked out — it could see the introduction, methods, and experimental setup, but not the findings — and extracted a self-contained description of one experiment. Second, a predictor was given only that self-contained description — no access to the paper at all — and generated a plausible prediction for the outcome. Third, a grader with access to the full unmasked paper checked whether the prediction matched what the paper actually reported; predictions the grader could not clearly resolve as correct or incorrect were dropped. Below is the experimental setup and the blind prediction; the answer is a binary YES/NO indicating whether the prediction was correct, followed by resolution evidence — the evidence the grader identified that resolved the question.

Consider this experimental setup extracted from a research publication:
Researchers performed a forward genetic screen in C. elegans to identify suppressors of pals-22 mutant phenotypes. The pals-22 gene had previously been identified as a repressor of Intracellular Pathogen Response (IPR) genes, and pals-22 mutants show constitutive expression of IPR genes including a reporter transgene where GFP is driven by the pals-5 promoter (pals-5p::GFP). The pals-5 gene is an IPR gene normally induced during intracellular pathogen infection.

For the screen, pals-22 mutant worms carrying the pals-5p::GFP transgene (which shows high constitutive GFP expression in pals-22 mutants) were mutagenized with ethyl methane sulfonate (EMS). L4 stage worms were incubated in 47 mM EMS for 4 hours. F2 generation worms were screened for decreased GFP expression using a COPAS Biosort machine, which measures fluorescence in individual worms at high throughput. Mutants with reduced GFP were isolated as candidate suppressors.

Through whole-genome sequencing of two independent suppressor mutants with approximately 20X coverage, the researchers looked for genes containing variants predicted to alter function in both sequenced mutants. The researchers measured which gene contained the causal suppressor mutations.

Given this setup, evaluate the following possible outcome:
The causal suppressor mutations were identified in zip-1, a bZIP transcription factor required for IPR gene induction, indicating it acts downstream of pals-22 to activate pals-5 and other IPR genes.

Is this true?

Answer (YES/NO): NO